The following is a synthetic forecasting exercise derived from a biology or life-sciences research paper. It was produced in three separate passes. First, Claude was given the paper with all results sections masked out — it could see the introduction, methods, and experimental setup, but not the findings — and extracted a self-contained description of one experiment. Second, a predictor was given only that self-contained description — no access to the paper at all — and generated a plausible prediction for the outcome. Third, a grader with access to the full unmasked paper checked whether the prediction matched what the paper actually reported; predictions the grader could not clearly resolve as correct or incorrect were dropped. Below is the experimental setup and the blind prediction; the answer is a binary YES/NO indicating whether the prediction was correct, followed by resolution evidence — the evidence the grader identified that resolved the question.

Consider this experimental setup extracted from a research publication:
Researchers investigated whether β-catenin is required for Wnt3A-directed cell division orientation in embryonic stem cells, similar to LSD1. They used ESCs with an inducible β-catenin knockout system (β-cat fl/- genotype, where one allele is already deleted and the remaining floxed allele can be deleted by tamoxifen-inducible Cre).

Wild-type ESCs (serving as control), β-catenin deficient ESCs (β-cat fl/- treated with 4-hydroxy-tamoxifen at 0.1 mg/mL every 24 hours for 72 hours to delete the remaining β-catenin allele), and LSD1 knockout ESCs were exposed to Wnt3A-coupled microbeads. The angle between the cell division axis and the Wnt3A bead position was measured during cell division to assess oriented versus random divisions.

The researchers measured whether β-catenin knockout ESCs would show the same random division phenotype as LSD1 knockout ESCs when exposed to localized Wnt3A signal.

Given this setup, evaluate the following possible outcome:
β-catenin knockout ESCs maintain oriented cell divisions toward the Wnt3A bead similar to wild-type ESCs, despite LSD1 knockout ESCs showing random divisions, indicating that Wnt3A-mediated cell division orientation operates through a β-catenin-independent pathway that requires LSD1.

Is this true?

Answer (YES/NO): NO